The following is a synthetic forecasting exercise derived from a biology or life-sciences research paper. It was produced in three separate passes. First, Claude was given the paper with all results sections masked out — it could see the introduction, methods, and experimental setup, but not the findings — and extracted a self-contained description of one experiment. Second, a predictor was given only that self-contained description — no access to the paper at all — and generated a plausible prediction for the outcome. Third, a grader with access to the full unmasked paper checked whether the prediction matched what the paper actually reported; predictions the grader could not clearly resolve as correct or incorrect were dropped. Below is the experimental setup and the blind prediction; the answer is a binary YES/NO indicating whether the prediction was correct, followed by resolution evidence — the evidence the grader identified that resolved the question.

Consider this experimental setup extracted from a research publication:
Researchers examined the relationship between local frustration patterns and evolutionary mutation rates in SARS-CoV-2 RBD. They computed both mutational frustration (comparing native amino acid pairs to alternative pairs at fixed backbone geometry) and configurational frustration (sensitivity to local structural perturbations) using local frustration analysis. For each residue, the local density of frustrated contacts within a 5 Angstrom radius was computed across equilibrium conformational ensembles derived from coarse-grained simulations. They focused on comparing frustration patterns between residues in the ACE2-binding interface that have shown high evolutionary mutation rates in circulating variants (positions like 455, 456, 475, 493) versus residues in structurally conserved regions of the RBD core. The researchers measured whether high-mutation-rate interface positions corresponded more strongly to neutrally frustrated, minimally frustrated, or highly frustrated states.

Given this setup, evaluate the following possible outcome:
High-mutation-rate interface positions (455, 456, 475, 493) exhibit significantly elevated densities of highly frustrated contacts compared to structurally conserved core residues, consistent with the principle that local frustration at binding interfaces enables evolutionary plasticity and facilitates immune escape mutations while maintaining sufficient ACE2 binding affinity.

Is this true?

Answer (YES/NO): NO